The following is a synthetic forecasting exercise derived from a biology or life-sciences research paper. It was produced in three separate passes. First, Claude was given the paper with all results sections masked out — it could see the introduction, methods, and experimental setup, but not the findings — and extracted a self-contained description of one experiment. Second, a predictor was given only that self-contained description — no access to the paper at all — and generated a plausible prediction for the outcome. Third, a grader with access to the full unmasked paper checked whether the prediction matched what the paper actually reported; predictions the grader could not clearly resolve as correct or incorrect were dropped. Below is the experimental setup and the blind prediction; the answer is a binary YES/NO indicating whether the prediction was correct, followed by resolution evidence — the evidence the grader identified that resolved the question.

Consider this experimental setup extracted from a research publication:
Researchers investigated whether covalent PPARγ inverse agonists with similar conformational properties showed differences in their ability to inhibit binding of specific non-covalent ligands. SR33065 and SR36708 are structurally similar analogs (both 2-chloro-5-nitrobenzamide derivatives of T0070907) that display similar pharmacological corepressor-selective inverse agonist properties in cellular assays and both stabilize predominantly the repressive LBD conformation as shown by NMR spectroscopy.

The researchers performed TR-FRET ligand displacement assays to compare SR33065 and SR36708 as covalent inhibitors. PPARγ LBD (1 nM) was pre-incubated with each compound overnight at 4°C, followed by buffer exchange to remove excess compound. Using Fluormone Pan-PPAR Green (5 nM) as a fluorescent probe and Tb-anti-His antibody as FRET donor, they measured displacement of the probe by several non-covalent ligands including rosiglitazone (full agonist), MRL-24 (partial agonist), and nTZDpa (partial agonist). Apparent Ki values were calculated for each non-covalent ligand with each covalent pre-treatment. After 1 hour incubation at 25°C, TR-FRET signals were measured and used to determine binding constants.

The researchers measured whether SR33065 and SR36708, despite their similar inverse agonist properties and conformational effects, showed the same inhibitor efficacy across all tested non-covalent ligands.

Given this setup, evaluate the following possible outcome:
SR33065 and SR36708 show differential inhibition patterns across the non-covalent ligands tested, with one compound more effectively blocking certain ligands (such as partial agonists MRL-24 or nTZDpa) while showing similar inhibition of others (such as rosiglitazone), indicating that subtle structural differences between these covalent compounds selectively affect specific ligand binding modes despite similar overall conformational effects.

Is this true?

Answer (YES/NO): YES